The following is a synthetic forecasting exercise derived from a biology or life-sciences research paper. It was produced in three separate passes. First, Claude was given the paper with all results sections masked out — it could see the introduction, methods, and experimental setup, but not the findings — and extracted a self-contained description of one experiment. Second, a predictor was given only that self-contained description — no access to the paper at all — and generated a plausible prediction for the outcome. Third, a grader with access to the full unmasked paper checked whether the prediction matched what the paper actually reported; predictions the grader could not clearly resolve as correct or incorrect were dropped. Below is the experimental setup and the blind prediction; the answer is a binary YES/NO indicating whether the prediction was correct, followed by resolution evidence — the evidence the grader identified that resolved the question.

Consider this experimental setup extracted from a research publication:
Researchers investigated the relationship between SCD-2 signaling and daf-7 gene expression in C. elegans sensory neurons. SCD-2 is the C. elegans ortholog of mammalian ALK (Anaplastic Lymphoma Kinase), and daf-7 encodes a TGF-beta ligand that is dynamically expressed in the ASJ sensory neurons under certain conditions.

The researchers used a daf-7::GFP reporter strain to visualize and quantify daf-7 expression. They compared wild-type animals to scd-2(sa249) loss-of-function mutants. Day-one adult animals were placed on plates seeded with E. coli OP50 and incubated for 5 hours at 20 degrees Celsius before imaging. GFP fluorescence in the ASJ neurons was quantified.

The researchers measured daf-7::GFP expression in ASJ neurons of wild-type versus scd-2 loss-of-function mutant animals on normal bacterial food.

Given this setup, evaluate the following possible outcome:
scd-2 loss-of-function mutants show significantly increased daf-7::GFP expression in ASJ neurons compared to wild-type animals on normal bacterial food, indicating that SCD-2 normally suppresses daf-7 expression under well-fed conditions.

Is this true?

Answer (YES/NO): NO